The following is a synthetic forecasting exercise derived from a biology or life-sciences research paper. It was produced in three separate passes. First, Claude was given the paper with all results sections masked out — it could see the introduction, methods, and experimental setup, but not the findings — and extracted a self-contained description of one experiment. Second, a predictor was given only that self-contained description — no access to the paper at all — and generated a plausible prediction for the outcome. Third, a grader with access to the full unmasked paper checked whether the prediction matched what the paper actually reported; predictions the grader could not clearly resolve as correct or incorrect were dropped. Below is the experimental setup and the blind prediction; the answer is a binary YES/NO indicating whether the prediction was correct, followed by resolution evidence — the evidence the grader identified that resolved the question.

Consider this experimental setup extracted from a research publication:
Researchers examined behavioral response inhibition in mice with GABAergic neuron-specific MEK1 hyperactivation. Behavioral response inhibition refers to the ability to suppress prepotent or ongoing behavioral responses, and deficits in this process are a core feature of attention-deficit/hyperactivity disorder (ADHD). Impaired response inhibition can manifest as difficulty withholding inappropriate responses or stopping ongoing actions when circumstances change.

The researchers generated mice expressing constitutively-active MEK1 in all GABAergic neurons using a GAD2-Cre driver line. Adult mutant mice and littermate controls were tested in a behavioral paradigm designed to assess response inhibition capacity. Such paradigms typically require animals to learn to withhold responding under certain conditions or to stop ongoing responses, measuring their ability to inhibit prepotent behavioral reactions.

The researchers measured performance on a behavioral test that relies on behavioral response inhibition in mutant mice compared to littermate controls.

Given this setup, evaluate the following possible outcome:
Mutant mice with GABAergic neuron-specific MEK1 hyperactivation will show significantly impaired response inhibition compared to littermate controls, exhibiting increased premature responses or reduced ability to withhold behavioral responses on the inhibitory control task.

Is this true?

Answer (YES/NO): YES